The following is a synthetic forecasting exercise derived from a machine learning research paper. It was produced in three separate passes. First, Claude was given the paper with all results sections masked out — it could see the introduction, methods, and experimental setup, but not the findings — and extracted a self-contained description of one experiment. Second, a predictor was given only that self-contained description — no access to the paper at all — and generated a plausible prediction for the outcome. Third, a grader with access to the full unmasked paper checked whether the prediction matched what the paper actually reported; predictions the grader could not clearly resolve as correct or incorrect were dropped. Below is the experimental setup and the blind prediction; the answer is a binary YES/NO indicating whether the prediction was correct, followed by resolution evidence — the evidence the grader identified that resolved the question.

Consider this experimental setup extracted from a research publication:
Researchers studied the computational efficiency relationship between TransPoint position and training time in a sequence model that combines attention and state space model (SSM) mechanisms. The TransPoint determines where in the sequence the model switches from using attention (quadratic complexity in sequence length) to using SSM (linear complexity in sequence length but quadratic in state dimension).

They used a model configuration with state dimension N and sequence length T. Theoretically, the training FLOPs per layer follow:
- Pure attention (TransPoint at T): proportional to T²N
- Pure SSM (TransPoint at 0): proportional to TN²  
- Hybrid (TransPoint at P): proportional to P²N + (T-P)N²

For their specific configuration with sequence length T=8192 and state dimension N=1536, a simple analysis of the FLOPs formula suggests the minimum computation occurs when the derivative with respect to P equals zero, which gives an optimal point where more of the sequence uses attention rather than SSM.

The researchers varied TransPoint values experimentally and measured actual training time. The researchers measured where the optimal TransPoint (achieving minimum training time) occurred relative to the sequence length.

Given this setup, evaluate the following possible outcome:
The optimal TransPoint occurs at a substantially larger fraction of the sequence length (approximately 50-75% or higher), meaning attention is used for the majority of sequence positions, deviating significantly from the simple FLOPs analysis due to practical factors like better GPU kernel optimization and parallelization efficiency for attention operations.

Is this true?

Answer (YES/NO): NO